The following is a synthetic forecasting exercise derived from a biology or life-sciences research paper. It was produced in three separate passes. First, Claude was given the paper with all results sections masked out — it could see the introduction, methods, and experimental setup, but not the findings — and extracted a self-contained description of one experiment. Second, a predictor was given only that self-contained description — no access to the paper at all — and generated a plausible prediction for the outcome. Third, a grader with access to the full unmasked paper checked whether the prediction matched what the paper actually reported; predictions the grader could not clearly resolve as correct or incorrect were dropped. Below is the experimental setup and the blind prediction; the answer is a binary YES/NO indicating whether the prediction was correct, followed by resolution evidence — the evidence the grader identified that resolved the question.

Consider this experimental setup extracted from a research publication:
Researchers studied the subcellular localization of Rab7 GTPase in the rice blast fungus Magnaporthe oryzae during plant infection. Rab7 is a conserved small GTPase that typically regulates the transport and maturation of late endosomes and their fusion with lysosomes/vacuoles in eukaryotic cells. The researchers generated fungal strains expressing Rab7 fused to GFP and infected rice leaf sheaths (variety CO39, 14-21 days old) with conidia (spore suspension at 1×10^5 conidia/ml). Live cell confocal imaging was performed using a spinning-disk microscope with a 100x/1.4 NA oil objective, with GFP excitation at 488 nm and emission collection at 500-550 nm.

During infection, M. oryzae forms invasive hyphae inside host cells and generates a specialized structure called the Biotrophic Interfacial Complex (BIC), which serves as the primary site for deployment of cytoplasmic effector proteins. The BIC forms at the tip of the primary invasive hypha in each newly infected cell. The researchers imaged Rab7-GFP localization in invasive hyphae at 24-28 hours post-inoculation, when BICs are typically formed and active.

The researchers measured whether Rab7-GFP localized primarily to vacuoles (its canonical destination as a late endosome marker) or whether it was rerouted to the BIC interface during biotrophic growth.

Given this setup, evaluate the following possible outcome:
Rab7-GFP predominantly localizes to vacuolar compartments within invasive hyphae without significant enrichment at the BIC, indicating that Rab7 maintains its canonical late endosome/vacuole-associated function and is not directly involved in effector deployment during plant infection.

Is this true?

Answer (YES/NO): NO